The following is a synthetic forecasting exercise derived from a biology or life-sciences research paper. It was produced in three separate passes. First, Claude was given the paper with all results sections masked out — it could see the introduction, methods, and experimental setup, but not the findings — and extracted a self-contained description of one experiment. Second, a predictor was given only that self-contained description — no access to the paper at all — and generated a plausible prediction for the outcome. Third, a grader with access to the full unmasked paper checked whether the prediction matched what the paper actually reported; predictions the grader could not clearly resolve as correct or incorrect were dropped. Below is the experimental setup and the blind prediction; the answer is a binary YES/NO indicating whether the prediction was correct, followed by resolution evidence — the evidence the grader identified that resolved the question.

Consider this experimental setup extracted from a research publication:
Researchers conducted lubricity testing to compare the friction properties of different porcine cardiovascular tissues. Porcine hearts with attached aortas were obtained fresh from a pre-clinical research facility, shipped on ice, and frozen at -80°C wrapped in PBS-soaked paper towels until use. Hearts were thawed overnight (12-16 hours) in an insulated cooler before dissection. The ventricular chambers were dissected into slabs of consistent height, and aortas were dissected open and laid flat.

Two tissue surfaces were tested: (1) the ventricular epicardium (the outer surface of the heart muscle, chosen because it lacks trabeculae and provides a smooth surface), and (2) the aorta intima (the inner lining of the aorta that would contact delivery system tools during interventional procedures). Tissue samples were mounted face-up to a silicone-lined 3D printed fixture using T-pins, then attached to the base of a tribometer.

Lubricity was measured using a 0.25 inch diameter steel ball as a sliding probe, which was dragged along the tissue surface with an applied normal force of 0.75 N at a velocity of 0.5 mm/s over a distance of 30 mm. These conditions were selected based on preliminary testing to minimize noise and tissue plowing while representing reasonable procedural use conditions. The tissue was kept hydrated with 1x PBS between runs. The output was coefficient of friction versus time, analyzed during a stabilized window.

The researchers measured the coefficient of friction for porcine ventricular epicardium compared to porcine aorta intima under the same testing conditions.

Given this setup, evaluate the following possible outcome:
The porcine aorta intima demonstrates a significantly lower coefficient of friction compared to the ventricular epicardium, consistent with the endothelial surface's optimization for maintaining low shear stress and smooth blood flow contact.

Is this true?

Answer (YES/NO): YES